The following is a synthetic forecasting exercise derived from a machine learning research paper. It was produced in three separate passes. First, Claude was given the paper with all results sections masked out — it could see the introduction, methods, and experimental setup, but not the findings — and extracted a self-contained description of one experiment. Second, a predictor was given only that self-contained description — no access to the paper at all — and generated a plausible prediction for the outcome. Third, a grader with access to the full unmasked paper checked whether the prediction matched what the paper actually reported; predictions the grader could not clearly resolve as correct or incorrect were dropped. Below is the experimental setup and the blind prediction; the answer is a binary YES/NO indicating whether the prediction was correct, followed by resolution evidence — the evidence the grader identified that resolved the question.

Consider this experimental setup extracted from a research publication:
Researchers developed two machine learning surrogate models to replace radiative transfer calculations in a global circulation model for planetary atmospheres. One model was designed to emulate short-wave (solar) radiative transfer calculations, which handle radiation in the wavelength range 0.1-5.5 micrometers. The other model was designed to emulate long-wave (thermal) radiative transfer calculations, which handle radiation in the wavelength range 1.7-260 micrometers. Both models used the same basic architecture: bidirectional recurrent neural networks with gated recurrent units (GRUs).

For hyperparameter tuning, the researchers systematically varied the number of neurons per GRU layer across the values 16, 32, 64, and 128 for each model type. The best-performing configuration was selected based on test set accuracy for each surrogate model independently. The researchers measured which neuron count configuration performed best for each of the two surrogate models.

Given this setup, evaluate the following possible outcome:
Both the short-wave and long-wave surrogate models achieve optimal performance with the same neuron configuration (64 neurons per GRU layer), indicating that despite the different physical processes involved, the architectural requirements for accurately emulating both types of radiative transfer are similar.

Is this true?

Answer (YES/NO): NO